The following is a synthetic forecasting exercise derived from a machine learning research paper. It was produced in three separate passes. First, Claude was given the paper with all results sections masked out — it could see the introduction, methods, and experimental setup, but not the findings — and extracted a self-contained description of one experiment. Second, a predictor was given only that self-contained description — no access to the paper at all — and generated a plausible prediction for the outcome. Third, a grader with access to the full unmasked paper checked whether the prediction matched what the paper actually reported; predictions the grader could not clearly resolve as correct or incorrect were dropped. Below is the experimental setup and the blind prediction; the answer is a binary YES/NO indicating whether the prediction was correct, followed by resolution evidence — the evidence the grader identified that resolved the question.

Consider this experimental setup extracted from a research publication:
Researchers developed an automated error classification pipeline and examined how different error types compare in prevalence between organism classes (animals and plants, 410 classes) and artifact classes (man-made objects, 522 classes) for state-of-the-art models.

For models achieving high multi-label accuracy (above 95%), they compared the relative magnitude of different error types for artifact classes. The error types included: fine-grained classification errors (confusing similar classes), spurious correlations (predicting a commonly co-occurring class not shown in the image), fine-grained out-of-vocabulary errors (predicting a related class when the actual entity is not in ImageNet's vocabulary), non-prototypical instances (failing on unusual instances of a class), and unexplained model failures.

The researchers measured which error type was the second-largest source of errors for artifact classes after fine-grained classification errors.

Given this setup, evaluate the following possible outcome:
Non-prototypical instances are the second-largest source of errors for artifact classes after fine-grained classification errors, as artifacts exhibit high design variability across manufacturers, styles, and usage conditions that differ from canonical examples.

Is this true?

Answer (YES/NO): NO